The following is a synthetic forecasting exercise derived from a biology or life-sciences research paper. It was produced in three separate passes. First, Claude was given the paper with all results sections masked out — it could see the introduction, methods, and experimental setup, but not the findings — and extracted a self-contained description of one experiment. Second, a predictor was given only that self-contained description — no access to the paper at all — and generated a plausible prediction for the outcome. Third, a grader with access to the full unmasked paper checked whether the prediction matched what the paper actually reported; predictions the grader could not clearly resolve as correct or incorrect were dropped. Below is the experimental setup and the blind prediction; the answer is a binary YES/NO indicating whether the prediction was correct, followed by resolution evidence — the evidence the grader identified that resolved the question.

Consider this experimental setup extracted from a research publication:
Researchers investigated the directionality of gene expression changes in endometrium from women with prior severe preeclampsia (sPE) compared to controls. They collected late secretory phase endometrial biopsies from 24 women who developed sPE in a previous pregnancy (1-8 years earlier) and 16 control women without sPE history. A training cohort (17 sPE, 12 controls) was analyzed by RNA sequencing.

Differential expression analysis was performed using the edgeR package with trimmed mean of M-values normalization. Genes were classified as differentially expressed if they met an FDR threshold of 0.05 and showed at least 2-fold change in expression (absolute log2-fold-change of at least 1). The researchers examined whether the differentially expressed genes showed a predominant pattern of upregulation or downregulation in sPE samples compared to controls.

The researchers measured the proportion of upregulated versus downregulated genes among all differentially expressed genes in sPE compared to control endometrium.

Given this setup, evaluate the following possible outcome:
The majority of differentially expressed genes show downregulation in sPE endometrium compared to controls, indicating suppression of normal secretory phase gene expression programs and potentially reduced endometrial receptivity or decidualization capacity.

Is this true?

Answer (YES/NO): YES